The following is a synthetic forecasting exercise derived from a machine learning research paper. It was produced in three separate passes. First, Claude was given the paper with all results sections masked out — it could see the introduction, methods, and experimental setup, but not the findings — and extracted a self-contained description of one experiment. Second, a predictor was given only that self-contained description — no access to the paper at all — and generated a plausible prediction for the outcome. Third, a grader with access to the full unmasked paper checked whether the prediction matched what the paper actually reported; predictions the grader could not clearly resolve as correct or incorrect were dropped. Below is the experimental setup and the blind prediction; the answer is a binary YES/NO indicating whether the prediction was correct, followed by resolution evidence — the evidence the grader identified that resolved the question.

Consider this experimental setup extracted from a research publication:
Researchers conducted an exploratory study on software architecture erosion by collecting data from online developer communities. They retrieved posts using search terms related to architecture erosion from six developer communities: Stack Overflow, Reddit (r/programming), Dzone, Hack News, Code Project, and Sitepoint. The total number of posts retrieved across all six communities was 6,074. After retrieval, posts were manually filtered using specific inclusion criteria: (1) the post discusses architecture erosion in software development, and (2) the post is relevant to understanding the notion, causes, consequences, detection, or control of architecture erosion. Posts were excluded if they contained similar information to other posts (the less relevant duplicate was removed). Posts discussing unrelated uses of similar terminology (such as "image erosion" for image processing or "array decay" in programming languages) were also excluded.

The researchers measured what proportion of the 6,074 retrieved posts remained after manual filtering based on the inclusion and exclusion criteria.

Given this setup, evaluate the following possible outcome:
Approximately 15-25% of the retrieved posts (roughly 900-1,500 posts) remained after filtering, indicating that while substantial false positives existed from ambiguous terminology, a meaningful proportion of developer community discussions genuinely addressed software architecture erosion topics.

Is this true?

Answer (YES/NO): NO